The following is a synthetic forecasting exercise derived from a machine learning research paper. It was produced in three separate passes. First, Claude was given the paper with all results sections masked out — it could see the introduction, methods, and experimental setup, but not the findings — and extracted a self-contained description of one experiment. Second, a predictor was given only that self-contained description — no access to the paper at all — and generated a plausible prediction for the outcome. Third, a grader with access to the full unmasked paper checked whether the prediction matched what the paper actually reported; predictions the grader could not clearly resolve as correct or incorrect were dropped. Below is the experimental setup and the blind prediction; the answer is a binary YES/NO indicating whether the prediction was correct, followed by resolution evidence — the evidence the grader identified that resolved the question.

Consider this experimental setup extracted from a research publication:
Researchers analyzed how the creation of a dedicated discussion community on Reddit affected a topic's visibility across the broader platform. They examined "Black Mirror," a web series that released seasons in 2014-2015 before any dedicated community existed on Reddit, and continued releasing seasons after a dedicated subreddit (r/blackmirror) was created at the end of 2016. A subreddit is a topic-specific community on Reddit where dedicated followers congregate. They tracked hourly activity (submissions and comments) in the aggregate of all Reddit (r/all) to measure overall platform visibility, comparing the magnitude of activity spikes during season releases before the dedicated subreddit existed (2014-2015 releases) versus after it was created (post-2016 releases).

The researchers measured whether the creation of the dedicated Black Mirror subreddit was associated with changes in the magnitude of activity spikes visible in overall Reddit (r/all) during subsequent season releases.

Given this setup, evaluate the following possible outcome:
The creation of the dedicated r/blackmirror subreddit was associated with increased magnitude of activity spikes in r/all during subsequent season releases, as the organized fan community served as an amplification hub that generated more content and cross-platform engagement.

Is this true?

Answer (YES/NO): YES